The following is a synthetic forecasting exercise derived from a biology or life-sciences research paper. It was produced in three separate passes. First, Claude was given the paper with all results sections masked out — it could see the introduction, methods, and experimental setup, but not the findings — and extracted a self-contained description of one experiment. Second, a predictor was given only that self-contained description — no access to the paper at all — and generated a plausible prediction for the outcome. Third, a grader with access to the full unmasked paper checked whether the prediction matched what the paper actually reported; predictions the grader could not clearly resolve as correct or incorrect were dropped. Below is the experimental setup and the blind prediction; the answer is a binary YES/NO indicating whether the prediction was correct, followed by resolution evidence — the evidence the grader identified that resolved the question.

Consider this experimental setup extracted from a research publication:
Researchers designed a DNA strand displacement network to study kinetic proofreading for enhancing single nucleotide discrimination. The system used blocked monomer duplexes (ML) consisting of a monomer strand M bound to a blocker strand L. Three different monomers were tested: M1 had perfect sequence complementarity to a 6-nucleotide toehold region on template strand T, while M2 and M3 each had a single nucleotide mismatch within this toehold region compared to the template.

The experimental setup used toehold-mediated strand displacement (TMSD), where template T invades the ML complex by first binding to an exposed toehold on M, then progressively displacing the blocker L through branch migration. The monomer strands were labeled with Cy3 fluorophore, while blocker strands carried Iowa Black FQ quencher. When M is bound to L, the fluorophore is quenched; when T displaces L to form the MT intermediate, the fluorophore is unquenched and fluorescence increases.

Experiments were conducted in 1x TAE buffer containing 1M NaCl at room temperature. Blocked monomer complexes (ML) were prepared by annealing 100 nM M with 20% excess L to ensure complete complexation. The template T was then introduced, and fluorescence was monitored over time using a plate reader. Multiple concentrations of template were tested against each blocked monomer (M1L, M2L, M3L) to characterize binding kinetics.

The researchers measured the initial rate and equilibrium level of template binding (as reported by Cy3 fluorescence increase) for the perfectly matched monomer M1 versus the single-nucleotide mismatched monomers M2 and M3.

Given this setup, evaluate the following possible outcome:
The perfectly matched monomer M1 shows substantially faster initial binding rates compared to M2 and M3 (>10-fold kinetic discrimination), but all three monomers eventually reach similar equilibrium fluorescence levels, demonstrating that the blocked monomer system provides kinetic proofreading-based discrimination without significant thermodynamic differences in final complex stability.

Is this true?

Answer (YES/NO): NO